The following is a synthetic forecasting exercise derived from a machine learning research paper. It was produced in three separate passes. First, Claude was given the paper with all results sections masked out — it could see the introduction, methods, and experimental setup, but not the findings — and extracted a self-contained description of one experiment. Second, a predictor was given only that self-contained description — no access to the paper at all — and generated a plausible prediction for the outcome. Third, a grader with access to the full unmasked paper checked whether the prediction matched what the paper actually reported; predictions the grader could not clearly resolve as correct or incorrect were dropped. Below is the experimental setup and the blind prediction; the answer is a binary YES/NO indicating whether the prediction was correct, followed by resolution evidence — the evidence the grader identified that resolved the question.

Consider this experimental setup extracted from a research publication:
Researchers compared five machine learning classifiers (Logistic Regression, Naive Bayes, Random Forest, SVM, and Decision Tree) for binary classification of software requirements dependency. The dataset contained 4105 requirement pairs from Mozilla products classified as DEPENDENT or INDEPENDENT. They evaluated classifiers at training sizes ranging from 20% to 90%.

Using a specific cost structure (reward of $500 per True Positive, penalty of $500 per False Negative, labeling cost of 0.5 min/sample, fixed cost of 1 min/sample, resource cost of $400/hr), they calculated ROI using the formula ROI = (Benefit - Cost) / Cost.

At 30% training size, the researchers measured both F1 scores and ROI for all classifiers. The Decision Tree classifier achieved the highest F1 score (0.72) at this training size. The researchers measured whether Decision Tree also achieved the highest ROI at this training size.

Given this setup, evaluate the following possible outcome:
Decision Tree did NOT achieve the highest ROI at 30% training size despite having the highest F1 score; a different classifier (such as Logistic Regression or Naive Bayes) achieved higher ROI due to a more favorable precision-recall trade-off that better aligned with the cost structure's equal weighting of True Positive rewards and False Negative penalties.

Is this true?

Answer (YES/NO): NO